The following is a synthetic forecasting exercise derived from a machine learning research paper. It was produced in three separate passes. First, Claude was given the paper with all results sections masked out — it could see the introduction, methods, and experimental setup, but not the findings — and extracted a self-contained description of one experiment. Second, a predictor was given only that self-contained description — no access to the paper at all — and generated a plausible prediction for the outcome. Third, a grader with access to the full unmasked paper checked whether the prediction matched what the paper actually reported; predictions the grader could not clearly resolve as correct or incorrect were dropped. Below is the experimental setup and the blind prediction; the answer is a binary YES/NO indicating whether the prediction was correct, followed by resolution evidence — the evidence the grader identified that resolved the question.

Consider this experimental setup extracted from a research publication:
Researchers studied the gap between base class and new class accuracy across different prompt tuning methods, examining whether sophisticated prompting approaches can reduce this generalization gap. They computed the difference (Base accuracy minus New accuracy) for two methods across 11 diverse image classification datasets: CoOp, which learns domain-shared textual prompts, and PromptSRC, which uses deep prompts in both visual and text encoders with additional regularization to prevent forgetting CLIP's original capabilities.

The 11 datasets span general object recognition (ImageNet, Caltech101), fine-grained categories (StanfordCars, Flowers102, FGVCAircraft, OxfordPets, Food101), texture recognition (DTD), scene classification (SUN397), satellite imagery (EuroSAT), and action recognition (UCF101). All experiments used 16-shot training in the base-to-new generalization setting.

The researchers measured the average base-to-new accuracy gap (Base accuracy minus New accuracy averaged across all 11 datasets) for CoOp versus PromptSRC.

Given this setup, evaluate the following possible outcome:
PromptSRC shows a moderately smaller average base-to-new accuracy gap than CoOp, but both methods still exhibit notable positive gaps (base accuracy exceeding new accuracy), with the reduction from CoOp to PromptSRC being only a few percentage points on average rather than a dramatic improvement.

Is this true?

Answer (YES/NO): YES